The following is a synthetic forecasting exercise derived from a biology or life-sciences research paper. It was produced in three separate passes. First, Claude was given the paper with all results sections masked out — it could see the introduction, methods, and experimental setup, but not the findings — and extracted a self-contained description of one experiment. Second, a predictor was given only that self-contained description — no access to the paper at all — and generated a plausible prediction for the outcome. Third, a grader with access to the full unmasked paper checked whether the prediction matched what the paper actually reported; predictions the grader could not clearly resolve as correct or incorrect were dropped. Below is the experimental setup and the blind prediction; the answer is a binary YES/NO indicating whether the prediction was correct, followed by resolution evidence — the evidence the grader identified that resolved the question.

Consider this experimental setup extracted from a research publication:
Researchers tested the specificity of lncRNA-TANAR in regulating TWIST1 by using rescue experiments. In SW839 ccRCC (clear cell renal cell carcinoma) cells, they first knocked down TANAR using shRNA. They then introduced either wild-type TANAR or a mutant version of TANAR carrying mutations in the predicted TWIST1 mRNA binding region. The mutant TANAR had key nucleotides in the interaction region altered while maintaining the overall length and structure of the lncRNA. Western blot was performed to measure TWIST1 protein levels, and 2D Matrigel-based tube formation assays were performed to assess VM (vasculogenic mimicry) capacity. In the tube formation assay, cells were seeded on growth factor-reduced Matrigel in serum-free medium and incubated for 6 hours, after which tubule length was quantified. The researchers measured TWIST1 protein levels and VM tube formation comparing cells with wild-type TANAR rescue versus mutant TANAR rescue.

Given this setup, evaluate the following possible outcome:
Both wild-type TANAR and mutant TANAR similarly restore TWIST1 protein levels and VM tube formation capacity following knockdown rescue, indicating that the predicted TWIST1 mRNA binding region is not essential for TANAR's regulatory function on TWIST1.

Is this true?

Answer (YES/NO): NO